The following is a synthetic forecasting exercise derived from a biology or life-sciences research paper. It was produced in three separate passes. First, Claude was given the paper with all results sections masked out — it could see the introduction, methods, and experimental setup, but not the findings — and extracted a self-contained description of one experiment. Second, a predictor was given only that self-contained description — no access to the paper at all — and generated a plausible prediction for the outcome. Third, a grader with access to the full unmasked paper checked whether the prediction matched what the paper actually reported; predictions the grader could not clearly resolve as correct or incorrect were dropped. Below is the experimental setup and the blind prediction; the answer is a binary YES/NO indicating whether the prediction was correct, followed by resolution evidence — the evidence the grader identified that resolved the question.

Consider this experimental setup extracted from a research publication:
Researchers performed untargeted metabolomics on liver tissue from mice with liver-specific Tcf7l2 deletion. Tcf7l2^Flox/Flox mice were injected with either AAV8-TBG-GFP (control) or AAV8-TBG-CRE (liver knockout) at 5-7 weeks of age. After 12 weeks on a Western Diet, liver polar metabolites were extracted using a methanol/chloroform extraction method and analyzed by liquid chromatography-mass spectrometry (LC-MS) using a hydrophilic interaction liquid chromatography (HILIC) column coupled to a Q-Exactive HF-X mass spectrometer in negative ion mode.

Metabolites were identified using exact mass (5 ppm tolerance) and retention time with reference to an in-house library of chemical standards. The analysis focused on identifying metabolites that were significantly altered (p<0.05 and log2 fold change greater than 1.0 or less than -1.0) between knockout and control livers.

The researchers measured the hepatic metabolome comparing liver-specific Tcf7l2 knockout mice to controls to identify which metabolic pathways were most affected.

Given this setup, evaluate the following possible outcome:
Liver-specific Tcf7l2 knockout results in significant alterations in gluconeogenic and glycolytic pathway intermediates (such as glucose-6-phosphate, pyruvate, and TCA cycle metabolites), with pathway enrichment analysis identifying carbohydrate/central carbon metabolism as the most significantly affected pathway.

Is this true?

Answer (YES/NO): NO